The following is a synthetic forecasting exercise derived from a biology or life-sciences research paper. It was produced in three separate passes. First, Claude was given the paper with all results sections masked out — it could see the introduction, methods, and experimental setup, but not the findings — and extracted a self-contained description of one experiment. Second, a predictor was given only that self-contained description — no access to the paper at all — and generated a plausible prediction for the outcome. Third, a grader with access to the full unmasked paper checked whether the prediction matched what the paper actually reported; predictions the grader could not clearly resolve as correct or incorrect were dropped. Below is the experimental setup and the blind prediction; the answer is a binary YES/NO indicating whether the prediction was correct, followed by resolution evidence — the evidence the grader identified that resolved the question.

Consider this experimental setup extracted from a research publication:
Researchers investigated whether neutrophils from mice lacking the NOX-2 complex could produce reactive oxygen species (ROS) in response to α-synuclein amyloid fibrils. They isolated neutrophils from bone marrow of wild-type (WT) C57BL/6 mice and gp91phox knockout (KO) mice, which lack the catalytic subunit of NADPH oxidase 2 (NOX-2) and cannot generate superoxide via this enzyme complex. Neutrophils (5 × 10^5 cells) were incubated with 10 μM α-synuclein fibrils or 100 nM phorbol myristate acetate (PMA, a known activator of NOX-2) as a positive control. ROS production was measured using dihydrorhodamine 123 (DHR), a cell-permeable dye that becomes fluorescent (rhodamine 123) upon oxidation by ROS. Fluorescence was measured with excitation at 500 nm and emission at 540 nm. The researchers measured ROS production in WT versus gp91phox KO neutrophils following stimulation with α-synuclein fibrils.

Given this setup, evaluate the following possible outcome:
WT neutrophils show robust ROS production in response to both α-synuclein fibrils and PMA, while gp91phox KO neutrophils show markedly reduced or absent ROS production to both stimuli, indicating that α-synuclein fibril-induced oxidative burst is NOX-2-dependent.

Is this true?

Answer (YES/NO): YES